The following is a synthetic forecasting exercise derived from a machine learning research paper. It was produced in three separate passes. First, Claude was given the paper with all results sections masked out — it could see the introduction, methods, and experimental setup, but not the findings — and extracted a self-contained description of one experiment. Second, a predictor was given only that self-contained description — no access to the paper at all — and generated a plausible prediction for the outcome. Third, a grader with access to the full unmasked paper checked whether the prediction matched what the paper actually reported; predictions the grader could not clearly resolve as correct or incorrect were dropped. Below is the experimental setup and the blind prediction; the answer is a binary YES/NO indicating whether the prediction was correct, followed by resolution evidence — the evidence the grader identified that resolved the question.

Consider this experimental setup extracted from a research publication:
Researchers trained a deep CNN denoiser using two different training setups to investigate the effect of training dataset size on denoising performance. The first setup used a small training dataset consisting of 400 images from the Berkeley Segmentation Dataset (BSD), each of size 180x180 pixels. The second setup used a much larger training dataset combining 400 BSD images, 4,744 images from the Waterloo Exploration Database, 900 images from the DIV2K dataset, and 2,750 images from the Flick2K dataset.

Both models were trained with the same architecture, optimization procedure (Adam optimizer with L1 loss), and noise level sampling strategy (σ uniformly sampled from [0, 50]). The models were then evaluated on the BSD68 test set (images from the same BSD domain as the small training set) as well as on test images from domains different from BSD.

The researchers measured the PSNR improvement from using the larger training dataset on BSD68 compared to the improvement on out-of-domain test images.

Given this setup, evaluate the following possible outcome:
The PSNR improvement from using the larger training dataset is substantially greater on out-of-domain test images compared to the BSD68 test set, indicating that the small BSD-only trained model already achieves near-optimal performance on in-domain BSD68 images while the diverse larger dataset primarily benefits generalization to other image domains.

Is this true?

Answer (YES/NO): YES